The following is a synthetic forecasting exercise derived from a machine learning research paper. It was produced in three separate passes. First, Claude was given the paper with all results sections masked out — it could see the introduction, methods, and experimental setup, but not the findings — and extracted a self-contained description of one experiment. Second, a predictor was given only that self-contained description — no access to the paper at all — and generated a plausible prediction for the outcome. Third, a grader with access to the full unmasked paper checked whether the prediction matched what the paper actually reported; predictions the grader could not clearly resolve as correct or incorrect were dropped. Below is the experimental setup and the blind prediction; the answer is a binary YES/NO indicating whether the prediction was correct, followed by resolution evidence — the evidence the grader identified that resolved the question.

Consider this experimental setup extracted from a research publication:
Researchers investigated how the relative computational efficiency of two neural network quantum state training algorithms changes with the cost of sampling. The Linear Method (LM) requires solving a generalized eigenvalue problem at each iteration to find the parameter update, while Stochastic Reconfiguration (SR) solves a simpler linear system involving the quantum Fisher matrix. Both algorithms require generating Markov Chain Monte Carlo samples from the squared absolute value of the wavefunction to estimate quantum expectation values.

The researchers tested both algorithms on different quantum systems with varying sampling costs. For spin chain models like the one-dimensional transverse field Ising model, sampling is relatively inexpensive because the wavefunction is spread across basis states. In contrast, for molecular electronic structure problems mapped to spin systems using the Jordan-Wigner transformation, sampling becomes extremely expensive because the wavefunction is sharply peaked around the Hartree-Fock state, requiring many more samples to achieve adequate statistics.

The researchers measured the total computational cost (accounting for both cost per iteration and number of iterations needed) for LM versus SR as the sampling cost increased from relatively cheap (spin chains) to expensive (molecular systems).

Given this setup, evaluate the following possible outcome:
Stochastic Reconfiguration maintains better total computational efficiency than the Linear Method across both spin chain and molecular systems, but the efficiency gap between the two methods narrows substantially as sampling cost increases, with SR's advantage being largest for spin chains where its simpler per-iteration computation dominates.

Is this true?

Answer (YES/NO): NO